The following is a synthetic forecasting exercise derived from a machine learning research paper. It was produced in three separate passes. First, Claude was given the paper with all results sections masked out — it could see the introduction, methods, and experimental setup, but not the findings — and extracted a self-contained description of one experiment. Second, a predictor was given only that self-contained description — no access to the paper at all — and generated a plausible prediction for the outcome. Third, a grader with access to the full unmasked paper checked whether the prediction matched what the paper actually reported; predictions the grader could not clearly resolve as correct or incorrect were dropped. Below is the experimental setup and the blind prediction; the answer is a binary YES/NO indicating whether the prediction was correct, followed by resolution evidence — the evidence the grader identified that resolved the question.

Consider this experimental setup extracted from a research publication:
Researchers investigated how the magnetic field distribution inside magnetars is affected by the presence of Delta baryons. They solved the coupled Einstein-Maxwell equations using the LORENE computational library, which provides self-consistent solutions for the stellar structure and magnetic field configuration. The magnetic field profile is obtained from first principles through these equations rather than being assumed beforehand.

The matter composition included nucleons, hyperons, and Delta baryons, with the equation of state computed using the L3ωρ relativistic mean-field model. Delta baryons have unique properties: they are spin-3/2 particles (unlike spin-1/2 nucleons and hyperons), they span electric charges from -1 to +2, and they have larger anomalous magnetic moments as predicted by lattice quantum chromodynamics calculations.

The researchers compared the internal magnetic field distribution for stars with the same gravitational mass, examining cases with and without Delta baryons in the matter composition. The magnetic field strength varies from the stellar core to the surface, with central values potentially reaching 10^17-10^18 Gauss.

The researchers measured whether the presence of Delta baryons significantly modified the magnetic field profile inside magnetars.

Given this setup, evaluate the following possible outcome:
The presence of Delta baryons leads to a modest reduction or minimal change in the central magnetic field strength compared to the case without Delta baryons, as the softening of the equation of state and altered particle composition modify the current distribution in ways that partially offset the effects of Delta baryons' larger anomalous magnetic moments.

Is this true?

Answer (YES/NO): YES